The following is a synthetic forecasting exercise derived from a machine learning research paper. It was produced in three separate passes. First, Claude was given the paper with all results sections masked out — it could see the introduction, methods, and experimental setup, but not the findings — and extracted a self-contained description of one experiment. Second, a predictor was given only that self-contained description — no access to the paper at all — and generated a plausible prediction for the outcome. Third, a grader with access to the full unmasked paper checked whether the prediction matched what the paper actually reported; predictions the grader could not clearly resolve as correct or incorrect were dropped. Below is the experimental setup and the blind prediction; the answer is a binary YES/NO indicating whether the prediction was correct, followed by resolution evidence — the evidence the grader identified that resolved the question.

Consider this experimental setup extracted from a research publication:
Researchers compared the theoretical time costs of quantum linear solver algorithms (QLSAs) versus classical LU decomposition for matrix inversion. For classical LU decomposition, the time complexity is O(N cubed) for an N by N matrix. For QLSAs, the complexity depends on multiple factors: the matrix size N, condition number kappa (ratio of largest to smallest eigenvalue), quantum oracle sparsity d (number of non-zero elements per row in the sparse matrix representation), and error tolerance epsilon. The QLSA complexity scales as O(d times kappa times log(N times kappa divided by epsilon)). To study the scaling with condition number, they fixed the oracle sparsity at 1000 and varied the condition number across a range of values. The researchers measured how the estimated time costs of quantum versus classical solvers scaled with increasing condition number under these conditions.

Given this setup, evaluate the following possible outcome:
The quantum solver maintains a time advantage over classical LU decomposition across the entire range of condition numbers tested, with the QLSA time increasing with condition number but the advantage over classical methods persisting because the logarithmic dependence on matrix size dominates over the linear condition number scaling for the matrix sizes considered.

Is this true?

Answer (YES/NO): NO